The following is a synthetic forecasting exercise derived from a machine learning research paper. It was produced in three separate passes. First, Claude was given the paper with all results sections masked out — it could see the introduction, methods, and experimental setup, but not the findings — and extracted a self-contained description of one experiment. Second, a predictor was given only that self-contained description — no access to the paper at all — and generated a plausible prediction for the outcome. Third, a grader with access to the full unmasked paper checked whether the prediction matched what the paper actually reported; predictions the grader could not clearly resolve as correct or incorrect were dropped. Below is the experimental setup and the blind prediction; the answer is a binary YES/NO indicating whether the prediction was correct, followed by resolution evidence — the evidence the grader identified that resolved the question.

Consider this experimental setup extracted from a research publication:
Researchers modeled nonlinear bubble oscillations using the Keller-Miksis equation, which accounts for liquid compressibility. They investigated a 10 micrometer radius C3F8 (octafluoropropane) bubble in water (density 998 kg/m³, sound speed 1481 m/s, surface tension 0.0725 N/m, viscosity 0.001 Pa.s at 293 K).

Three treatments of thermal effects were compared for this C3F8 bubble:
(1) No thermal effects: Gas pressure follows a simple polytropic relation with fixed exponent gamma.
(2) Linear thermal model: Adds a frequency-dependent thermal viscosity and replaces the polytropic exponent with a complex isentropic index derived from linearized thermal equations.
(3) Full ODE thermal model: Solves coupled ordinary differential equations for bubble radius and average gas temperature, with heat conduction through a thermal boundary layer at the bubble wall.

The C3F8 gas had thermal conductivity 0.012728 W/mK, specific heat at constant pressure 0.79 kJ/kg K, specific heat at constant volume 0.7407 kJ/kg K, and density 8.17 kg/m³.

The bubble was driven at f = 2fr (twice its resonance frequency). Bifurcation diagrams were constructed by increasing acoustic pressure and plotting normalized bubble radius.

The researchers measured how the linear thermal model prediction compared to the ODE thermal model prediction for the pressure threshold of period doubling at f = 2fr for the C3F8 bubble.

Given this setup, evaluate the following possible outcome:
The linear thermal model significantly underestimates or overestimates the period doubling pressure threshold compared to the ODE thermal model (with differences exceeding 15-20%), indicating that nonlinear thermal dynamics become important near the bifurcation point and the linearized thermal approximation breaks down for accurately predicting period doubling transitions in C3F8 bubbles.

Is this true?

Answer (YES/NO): NO